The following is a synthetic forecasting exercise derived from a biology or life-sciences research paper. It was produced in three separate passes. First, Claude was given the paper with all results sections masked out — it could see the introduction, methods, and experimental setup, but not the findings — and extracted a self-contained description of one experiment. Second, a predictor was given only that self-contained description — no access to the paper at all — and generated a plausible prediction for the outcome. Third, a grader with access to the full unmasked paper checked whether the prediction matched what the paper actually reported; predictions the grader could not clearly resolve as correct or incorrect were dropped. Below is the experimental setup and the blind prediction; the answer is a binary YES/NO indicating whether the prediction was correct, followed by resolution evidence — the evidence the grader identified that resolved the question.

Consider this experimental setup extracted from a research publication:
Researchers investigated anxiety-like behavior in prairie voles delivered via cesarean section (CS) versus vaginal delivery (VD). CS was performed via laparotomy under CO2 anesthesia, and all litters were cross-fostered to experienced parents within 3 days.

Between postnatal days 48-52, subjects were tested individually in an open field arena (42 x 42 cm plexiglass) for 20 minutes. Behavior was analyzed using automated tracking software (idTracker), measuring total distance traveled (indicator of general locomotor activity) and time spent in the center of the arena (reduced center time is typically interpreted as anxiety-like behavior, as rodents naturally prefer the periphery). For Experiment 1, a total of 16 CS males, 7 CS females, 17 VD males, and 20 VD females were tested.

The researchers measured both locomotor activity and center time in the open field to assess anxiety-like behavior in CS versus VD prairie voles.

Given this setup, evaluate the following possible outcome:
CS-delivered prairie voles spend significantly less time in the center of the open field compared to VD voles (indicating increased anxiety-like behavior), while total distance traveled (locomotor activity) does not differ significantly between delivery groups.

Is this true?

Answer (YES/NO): NO